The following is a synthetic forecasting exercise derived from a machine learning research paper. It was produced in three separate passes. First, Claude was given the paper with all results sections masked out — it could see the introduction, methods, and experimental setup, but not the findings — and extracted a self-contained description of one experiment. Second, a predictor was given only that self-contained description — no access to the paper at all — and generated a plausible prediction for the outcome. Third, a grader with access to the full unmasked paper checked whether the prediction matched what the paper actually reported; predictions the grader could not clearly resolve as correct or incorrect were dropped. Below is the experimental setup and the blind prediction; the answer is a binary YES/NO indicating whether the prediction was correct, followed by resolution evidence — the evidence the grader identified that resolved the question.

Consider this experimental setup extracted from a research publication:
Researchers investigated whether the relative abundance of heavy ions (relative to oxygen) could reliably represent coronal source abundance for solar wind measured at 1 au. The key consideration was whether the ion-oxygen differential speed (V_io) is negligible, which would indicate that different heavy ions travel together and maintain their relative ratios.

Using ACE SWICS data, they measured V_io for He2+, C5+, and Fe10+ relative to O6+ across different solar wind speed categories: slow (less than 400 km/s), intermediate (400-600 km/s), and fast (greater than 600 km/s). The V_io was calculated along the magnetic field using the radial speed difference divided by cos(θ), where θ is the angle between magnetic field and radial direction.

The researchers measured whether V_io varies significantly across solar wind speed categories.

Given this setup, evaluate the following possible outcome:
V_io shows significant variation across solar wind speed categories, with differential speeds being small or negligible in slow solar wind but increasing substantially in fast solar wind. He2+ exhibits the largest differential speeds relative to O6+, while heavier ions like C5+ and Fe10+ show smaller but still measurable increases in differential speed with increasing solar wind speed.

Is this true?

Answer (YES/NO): NO